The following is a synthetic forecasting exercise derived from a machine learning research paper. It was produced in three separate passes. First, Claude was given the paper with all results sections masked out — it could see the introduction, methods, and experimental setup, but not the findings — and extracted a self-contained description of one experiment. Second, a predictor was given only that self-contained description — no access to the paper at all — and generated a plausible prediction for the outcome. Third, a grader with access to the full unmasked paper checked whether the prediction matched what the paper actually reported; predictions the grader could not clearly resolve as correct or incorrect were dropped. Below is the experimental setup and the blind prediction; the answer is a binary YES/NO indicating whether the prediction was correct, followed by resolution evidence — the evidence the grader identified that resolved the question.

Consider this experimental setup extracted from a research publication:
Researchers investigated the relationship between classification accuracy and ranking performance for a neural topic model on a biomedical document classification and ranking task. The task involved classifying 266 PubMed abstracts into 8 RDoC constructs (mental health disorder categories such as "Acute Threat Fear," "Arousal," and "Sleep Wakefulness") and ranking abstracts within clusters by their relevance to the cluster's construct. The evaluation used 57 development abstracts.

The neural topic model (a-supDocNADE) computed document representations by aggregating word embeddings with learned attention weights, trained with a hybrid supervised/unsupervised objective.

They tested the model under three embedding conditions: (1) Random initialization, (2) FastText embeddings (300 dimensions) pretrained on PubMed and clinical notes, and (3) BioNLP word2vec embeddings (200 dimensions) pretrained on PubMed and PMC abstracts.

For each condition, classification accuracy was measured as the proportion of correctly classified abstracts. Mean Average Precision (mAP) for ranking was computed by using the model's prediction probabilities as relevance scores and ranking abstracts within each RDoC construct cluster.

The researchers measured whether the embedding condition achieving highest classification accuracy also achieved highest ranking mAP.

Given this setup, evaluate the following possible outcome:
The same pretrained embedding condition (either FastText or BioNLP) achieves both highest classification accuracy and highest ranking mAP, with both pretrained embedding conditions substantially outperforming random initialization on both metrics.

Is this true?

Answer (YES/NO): YES